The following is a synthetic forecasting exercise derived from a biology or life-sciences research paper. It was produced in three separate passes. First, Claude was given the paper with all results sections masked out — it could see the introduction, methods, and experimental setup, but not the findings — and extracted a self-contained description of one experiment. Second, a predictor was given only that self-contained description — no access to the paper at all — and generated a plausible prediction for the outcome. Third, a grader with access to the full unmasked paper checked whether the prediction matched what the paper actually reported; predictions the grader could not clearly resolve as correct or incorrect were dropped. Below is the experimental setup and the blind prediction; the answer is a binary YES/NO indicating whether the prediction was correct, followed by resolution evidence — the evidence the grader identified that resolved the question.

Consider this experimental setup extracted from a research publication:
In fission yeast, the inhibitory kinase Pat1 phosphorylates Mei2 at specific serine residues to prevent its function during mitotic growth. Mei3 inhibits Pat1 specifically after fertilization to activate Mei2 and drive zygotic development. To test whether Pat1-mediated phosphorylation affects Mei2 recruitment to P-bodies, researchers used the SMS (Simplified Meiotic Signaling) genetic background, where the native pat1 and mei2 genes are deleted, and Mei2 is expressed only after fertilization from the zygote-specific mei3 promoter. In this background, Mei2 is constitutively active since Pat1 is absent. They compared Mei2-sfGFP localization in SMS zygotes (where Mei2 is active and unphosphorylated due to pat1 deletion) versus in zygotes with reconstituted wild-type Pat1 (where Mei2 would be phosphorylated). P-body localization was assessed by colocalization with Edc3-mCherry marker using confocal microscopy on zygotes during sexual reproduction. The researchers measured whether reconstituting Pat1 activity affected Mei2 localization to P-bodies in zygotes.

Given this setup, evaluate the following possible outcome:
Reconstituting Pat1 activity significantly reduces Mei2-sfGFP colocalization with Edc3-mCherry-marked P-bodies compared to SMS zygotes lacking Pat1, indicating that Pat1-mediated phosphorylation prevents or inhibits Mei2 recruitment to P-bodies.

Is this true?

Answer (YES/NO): YES